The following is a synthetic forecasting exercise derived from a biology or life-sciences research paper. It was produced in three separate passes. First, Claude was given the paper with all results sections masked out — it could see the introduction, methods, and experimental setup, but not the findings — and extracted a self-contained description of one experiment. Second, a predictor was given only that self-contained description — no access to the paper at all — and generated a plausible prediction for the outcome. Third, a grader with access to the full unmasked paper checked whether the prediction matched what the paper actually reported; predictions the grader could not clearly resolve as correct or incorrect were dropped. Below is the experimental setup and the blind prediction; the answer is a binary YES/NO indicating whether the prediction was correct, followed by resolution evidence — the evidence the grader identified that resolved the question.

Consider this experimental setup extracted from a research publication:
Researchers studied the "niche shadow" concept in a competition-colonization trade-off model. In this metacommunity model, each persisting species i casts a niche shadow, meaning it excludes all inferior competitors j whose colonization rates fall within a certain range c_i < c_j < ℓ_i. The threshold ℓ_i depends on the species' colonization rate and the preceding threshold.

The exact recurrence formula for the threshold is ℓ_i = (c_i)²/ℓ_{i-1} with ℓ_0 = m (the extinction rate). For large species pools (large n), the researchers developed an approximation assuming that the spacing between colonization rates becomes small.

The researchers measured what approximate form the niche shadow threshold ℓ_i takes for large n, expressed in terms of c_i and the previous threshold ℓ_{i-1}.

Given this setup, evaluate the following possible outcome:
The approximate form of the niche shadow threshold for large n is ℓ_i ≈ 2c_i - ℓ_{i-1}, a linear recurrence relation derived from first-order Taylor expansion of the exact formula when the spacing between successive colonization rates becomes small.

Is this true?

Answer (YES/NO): YES